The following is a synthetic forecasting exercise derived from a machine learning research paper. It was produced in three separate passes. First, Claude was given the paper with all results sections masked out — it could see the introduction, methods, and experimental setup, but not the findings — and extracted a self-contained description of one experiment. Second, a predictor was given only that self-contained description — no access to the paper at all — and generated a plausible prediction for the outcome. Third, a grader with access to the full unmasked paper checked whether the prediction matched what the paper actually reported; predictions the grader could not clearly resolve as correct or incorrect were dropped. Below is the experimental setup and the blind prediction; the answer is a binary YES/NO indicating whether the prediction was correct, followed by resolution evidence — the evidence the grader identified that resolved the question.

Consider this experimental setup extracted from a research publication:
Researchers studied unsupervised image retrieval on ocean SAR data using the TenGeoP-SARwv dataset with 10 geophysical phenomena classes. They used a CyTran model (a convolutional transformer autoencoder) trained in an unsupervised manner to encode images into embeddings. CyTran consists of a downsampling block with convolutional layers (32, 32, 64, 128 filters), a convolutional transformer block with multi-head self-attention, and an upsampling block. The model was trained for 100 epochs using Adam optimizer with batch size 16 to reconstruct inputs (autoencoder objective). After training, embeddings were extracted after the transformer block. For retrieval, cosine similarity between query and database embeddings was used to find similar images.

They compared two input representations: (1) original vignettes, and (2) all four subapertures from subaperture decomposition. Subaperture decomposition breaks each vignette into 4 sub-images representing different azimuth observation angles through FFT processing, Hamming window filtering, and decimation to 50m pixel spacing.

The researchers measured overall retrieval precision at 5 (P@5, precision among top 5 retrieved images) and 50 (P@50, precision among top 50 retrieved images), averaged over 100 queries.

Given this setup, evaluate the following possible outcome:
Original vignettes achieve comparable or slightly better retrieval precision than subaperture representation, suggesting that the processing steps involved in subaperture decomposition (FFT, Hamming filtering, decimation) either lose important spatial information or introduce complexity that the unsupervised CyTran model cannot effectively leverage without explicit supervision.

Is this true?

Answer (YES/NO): NO